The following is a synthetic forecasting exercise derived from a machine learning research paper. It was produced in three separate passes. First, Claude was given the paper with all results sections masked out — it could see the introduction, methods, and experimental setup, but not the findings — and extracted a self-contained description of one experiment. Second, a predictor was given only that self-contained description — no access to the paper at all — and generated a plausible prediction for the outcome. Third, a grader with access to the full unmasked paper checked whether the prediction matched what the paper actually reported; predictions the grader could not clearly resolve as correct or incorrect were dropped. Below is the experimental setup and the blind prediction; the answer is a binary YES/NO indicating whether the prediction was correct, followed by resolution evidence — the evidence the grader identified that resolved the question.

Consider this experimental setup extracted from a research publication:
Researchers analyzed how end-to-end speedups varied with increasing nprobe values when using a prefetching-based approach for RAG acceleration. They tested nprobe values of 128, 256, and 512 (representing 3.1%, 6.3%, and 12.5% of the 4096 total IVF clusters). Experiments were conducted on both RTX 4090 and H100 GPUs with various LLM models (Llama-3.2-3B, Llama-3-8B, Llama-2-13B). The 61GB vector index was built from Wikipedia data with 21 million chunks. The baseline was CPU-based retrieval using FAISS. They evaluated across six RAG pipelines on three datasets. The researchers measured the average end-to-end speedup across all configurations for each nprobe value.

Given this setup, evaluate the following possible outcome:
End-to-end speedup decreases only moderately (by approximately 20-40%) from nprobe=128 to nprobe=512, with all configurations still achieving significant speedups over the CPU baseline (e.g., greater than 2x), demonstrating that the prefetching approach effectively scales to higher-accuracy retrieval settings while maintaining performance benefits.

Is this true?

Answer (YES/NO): NO